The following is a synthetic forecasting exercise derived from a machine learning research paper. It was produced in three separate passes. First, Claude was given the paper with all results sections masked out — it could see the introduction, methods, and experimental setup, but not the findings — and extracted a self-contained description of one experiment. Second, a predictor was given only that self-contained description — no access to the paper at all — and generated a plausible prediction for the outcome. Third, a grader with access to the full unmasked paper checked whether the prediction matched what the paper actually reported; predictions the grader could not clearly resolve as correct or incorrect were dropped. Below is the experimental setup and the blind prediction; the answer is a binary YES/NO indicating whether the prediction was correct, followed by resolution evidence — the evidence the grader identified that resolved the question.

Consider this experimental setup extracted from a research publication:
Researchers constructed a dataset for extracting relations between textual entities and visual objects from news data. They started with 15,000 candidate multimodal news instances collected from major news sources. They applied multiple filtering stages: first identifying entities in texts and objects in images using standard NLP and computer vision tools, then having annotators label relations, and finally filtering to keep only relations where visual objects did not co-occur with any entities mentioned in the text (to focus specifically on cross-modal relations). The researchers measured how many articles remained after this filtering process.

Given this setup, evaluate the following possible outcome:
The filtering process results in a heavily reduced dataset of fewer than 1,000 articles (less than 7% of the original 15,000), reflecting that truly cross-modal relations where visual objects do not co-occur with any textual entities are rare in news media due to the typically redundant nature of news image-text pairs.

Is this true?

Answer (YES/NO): NO